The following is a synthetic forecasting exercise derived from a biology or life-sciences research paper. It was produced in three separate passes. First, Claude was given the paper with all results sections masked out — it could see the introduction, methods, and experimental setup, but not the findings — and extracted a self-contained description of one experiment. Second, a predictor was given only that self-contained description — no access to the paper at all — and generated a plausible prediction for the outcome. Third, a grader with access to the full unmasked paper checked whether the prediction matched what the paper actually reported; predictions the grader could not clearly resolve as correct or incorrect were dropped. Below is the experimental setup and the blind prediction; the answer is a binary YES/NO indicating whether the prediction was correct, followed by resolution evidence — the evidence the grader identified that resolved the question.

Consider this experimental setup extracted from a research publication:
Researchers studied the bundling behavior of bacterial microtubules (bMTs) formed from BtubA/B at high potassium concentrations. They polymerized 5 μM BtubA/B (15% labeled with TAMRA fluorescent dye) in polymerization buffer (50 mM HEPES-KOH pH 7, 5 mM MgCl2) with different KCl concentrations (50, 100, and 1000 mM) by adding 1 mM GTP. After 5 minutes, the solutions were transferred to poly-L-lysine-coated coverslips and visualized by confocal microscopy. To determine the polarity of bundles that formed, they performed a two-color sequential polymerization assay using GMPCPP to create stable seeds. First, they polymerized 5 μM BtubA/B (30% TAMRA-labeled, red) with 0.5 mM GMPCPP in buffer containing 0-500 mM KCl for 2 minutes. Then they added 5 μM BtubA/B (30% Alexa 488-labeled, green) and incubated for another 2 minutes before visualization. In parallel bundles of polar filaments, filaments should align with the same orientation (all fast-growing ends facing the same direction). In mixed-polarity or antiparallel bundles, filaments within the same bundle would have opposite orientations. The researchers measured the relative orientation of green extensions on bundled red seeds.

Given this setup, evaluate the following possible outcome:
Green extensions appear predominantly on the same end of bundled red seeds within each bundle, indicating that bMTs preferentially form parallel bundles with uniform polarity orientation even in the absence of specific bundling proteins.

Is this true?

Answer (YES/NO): NO